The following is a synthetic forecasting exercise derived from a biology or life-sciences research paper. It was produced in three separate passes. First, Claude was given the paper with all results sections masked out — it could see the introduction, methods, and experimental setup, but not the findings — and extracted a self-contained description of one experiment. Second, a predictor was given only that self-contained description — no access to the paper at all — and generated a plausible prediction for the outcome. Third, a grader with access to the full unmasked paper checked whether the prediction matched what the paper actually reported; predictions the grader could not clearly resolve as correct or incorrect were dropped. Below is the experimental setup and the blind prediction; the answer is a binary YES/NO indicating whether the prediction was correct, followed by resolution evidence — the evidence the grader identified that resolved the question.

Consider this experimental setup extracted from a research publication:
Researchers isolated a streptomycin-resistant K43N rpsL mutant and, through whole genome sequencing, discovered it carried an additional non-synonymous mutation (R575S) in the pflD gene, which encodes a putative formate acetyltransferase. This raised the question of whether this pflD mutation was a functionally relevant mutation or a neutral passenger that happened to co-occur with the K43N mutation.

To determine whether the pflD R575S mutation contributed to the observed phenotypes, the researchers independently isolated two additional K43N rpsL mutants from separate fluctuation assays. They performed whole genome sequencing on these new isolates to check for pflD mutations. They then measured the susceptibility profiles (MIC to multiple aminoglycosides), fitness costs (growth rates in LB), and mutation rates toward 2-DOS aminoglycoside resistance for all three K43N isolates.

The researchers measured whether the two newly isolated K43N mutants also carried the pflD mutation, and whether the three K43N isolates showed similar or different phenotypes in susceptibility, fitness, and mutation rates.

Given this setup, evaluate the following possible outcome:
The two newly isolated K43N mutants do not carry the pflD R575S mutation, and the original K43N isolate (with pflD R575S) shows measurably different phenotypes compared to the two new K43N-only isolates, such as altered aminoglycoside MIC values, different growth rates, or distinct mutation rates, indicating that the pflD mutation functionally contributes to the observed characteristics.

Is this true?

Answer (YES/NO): NO